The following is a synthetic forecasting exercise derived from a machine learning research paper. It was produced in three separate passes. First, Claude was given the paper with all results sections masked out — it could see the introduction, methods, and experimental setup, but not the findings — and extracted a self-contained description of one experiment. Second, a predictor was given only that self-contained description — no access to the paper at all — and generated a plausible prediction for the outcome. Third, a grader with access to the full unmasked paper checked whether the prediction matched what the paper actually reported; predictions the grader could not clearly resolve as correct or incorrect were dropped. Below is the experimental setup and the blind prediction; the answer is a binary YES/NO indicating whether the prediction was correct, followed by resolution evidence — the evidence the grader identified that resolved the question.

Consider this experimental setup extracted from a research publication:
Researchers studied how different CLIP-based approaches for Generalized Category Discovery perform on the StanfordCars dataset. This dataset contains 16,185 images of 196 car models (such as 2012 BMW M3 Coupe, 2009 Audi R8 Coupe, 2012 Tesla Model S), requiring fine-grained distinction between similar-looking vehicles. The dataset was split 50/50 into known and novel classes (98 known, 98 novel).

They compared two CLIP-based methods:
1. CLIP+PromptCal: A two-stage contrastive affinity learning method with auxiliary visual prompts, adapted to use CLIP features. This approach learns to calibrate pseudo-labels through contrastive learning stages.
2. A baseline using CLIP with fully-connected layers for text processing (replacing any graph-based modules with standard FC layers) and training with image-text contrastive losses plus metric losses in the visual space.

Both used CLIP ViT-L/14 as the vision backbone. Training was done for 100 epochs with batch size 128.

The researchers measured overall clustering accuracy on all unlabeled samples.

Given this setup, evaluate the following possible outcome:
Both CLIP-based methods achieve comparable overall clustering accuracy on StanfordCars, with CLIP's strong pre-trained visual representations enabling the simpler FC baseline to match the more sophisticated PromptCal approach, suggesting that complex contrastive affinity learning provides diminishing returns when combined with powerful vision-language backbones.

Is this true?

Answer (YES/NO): YES